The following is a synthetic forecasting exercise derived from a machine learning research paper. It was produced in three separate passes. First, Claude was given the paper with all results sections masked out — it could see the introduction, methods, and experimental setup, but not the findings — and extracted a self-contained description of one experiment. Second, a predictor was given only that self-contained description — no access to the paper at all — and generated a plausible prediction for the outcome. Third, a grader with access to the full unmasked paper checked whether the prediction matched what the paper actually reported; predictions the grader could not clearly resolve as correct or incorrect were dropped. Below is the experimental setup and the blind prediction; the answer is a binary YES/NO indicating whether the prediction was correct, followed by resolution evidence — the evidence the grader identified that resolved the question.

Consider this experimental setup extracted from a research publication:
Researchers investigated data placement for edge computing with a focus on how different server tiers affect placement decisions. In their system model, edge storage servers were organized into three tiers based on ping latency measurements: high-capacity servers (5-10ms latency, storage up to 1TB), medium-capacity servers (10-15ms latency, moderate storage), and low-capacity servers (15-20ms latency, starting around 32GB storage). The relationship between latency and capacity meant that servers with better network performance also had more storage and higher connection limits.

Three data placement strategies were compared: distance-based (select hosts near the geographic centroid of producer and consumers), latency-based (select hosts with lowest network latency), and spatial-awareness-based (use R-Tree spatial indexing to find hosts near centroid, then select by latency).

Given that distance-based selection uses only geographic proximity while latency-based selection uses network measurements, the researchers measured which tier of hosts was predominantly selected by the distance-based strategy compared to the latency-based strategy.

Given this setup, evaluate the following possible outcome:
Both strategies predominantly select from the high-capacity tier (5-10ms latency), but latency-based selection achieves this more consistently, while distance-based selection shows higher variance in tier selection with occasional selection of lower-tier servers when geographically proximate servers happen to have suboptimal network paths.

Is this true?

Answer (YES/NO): NO